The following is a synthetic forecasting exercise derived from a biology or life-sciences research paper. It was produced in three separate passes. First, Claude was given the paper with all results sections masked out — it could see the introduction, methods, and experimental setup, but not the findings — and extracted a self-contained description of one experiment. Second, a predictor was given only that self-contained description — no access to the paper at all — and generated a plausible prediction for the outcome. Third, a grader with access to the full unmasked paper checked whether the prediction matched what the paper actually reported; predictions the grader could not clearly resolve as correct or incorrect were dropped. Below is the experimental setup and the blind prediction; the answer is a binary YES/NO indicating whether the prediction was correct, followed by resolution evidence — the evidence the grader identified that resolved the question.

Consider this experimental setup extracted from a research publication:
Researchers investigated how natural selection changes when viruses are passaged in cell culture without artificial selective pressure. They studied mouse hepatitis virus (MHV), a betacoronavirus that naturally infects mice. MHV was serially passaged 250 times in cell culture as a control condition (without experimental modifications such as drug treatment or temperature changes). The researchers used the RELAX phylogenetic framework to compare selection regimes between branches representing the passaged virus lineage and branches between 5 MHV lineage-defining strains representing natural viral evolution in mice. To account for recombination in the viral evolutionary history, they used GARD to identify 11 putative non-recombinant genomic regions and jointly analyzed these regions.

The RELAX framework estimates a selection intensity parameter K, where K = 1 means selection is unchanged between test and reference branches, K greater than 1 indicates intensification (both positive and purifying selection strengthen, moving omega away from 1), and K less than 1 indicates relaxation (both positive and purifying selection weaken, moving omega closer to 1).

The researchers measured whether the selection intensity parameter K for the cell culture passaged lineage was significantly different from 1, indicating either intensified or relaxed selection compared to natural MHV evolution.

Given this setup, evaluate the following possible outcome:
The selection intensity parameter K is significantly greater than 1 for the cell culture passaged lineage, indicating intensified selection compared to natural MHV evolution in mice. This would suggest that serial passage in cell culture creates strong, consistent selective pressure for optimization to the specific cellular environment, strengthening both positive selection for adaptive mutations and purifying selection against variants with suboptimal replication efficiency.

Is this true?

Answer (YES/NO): NO